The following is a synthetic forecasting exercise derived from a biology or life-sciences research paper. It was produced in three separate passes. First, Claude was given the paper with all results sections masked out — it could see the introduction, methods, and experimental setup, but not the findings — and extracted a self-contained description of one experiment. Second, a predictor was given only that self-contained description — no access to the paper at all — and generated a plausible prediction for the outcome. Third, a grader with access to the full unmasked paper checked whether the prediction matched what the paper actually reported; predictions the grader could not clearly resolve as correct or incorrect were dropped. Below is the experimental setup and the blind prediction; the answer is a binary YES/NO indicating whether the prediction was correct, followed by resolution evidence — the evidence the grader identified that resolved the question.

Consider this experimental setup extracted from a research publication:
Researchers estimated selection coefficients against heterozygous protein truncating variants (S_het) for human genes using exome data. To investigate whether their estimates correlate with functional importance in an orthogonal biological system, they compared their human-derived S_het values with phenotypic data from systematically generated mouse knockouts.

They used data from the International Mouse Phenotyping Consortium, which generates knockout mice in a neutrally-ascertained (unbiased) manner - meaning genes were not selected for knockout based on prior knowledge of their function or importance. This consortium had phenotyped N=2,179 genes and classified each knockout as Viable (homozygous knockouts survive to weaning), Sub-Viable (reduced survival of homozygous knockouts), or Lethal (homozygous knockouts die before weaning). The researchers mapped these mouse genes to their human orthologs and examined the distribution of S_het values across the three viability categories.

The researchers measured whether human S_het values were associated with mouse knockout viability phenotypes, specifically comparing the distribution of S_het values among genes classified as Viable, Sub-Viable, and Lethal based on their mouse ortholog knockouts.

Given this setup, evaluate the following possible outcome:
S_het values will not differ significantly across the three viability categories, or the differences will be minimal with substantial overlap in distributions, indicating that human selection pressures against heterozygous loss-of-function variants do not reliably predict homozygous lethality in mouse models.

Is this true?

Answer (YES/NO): NO